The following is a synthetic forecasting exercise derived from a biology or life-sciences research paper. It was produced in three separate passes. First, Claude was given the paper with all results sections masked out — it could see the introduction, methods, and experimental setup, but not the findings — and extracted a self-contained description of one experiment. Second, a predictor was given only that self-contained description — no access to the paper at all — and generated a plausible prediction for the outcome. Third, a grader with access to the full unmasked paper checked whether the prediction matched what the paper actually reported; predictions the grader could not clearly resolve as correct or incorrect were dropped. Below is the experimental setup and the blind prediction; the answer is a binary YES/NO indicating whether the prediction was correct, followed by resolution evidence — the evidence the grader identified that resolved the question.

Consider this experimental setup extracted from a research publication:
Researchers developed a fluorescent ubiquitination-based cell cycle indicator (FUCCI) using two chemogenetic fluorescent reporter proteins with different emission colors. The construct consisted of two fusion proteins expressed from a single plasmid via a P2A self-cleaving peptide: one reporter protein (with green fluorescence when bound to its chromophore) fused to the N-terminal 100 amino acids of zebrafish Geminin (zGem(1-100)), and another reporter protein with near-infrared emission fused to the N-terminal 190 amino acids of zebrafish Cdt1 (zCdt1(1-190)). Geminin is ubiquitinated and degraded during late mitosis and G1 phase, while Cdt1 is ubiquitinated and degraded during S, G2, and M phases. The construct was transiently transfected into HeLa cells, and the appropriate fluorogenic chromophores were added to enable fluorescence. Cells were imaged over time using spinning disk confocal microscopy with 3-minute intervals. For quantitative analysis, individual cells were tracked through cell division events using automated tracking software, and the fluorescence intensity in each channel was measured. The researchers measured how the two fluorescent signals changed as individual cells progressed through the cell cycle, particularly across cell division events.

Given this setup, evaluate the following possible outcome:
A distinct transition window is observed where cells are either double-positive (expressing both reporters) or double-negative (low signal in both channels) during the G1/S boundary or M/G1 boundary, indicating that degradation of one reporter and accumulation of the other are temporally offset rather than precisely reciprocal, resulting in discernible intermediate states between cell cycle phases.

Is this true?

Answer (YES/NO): YES